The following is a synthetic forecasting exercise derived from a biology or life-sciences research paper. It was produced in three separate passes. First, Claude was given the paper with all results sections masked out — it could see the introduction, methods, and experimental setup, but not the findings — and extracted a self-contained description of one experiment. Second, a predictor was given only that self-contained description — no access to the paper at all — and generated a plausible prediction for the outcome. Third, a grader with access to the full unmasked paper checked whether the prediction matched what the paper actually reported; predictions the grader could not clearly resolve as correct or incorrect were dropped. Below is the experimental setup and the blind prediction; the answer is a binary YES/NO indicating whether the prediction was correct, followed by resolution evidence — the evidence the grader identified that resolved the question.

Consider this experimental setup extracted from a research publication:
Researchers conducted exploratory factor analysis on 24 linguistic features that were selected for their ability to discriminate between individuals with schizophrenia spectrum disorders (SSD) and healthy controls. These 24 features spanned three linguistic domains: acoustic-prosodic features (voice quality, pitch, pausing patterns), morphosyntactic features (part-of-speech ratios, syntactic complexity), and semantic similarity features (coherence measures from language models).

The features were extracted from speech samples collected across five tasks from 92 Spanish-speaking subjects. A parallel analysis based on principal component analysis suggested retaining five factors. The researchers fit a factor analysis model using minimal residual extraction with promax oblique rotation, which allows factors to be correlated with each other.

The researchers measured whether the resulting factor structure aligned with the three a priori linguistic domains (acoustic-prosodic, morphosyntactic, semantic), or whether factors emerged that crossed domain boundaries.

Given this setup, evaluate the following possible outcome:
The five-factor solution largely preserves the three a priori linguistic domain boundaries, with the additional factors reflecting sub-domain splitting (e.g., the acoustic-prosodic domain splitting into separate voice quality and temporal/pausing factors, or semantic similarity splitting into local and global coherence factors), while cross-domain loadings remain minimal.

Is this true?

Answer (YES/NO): NO